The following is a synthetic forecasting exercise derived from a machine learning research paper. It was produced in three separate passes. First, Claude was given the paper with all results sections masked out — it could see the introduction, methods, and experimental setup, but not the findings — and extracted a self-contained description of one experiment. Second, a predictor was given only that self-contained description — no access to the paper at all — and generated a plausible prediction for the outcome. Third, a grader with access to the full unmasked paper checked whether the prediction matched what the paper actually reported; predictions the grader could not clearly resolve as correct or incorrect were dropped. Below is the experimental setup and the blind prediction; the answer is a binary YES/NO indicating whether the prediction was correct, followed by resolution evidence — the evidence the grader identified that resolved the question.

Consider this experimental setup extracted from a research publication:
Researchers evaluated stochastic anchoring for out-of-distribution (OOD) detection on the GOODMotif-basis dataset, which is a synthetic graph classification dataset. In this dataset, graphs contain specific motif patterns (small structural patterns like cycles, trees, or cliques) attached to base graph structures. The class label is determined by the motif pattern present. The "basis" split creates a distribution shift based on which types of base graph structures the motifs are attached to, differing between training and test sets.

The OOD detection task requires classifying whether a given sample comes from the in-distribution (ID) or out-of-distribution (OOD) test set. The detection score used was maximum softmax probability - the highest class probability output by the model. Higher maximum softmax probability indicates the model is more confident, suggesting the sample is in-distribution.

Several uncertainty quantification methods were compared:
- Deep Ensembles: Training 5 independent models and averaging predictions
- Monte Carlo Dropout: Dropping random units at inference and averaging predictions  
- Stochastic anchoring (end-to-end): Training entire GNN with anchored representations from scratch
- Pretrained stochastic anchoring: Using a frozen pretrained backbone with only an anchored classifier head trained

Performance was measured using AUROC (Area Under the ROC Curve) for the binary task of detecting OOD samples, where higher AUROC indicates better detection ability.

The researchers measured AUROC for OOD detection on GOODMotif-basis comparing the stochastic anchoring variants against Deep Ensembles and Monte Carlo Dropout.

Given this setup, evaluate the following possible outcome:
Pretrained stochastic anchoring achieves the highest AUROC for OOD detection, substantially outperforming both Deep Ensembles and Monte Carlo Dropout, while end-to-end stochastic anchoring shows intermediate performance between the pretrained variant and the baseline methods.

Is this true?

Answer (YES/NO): NO